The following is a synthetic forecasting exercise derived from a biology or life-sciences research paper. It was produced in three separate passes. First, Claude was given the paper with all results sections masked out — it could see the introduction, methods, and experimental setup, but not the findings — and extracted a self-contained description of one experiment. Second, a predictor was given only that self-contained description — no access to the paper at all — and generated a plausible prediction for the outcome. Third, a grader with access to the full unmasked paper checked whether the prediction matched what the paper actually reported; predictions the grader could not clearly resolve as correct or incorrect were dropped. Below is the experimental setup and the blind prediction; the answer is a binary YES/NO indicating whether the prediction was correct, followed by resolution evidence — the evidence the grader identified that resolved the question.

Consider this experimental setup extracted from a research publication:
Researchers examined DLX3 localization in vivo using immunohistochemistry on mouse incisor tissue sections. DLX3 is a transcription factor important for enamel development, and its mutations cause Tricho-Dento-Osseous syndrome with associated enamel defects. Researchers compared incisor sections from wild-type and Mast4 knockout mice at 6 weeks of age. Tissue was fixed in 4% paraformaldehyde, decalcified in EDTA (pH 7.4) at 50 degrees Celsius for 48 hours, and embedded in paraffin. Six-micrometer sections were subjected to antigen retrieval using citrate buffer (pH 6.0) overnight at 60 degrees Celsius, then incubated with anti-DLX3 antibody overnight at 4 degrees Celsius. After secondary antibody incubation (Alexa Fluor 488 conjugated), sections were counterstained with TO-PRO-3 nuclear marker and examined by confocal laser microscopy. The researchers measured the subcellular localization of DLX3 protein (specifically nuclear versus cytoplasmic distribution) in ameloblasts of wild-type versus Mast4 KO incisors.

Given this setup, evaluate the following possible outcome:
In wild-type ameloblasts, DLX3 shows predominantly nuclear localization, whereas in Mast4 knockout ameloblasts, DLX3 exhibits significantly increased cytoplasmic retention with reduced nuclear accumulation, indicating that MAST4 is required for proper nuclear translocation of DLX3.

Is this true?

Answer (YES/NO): YES